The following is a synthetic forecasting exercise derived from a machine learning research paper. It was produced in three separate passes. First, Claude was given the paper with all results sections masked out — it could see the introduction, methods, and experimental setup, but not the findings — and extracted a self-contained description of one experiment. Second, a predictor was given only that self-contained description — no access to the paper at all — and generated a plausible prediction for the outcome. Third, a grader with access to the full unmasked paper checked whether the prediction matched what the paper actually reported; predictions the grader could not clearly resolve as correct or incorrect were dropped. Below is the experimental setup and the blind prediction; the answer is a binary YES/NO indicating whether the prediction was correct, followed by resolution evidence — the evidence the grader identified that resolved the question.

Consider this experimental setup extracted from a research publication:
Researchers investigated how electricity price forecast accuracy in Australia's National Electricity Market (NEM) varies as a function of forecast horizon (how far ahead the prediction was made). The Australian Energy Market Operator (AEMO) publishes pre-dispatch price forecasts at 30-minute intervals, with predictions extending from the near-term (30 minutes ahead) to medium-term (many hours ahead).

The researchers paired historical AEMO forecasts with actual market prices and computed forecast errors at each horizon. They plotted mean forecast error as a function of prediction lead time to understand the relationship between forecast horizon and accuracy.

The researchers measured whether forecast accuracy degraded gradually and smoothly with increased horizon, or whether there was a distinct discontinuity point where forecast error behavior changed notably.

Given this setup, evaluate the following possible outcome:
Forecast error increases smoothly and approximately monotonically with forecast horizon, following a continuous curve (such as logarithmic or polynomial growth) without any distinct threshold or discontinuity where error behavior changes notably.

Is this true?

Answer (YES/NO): NO